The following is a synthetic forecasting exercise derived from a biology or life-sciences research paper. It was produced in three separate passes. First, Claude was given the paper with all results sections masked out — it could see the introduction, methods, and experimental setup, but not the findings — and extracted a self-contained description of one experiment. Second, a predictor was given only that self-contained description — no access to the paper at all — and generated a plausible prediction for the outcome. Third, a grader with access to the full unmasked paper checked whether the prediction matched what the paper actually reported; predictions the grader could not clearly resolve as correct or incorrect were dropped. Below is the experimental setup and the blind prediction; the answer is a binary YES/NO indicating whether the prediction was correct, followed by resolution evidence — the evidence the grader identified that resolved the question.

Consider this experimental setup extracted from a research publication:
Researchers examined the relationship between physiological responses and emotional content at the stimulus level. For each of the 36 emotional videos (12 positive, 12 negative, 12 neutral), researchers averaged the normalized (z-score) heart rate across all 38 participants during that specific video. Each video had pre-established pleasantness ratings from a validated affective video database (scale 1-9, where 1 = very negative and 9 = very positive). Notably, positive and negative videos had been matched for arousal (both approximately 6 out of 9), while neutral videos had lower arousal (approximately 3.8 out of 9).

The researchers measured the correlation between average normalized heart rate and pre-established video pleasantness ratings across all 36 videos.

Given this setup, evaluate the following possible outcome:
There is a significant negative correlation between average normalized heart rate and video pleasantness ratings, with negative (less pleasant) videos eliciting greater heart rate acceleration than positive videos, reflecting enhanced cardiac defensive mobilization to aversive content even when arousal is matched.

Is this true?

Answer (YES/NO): NO